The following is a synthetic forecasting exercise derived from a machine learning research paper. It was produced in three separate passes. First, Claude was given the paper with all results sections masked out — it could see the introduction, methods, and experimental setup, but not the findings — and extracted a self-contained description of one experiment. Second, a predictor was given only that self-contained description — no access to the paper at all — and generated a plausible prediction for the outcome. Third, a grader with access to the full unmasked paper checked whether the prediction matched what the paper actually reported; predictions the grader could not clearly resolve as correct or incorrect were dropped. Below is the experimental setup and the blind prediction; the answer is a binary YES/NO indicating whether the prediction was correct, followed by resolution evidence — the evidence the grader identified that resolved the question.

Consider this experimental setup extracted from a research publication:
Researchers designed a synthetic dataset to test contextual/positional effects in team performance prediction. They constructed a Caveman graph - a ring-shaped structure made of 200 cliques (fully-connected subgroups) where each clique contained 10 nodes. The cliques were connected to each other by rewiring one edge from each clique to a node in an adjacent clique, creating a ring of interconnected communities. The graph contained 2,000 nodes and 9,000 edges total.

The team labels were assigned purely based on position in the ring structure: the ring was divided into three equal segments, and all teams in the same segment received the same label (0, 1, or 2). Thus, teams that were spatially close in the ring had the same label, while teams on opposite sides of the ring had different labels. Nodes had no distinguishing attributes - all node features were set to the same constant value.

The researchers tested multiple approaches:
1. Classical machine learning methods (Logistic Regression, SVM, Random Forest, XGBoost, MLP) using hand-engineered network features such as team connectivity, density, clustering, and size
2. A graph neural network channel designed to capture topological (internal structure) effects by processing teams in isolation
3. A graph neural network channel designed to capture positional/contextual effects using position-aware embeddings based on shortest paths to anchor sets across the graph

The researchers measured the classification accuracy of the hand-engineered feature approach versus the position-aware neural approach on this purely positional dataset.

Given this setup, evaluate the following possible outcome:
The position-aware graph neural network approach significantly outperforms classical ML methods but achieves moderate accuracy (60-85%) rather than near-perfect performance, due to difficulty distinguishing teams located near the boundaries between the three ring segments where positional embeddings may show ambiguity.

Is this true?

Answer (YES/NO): NO